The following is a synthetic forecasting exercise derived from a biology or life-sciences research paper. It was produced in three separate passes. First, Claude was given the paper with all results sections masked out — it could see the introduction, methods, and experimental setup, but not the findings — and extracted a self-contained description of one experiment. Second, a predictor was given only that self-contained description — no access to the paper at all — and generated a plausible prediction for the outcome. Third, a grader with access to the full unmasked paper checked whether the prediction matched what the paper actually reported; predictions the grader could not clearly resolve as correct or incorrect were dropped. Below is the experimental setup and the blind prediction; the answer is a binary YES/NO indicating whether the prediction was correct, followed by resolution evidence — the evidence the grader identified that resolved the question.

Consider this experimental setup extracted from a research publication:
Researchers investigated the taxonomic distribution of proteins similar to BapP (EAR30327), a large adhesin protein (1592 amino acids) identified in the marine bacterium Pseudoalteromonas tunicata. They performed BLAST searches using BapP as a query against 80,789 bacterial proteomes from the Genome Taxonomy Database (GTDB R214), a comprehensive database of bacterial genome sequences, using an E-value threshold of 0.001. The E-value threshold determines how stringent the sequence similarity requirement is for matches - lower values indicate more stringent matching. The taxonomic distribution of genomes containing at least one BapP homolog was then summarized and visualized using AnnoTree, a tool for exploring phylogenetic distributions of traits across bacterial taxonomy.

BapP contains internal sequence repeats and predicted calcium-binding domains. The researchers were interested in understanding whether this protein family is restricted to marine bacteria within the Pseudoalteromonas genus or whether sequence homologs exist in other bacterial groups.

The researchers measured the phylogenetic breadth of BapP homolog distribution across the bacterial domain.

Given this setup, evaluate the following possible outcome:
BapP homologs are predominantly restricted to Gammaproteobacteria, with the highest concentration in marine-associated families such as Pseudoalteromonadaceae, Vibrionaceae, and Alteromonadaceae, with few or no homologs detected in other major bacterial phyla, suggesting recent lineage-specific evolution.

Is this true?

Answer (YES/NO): NO